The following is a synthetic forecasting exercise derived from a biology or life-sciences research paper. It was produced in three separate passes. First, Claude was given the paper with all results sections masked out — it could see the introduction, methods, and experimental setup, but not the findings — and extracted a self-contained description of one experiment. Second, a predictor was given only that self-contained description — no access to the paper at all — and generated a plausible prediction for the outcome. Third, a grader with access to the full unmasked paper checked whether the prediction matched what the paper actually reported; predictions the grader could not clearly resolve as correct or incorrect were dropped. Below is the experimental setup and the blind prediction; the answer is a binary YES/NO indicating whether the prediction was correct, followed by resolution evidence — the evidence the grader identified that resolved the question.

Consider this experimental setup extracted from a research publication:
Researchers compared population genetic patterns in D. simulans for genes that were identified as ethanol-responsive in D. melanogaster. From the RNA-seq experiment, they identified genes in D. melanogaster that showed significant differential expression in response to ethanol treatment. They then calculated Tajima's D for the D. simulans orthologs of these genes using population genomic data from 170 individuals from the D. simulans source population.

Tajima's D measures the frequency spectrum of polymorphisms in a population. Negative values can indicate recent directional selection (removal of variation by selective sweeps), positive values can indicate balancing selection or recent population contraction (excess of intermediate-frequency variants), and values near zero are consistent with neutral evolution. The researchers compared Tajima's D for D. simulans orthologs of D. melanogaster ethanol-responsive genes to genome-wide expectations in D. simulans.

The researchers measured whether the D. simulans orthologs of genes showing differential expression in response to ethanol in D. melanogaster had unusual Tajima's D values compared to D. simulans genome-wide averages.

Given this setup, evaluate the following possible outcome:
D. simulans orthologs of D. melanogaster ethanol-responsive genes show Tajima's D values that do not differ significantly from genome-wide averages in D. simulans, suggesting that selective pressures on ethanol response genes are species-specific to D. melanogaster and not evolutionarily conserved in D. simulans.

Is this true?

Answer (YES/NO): NO